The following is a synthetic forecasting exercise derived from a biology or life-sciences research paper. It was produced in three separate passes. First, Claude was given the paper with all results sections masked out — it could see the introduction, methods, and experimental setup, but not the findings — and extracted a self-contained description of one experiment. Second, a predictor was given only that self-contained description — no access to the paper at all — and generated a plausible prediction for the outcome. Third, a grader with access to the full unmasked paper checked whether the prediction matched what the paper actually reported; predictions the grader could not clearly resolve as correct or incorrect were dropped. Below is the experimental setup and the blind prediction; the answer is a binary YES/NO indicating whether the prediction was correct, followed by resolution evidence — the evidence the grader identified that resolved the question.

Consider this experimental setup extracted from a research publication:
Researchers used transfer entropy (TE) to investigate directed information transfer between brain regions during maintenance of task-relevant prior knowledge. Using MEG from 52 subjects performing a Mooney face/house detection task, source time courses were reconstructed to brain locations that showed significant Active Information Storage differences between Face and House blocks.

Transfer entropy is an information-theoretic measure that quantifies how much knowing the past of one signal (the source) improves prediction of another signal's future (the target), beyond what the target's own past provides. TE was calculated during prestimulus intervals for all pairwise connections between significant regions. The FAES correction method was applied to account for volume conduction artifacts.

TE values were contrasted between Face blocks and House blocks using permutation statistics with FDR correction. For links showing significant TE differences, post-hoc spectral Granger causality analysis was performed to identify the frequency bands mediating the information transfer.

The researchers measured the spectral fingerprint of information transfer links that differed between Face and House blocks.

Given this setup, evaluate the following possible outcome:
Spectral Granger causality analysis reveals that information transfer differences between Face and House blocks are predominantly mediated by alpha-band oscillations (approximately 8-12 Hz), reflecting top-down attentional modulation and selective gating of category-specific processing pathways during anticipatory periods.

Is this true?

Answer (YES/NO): NO